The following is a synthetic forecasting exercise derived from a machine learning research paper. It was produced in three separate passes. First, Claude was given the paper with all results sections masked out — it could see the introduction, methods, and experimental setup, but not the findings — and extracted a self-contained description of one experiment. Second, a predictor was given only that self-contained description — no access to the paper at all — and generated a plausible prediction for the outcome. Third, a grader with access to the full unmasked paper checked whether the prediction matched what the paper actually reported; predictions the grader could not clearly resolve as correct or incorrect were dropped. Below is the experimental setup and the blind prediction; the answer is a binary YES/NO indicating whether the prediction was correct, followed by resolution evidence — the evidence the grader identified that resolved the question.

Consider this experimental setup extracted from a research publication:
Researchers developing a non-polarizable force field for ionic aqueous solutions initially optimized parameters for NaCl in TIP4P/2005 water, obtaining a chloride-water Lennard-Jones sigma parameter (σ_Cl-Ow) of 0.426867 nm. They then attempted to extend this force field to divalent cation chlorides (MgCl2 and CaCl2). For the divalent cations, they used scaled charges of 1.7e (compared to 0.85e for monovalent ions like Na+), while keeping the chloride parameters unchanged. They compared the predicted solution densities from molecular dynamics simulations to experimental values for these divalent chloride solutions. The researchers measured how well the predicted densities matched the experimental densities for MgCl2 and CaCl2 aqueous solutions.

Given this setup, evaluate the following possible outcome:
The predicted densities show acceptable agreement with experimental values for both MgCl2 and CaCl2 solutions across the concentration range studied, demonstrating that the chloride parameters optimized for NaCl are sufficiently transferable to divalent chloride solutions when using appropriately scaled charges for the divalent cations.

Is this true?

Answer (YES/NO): NO